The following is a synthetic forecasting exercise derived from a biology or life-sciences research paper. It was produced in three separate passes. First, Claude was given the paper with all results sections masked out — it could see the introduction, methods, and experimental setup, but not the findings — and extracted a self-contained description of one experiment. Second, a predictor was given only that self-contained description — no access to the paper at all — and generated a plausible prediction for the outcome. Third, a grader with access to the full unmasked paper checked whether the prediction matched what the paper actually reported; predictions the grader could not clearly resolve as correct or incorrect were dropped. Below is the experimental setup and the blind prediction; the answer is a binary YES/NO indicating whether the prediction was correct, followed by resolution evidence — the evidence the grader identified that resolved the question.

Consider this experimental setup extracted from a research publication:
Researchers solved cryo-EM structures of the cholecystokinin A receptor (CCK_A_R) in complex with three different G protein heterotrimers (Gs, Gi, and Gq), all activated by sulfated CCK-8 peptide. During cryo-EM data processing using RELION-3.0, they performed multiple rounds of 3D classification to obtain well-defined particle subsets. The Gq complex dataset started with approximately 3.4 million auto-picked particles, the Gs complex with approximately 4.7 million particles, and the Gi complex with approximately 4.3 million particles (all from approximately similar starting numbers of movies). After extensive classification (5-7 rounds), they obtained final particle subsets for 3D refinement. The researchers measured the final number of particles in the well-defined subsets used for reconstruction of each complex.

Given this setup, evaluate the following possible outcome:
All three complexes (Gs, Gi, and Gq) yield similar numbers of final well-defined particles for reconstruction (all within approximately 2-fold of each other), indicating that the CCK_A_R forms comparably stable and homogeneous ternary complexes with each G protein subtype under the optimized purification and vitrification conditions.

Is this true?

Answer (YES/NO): NO